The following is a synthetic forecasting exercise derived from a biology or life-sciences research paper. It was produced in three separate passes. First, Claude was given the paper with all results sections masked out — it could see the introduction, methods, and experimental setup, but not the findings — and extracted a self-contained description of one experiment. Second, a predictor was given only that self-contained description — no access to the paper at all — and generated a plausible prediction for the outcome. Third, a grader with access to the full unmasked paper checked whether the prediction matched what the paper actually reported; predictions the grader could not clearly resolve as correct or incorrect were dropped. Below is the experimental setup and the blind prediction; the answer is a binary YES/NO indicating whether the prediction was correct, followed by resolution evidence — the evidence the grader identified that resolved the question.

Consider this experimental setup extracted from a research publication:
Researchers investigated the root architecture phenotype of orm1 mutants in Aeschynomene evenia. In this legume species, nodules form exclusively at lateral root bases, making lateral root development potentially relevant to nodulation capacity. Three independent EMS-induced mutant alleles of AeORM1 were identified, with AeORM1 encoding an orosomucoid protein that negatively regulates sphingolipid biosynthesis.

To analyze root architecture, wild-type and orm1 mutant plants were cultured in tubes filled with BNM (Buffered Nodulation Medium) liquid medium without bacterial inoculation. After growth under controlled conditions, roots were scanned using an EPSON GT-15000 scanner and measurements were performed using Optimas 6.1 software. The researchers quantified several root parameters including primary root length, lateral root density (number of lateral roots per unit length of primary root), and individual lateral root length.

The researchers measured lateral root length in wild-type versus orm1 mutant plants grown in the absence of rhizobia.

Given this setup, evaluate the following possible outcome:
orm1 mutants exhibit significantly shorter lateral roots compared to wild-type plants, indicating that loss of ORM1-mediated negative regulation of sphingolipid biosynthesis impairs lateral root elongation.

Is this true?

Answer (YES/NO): YES